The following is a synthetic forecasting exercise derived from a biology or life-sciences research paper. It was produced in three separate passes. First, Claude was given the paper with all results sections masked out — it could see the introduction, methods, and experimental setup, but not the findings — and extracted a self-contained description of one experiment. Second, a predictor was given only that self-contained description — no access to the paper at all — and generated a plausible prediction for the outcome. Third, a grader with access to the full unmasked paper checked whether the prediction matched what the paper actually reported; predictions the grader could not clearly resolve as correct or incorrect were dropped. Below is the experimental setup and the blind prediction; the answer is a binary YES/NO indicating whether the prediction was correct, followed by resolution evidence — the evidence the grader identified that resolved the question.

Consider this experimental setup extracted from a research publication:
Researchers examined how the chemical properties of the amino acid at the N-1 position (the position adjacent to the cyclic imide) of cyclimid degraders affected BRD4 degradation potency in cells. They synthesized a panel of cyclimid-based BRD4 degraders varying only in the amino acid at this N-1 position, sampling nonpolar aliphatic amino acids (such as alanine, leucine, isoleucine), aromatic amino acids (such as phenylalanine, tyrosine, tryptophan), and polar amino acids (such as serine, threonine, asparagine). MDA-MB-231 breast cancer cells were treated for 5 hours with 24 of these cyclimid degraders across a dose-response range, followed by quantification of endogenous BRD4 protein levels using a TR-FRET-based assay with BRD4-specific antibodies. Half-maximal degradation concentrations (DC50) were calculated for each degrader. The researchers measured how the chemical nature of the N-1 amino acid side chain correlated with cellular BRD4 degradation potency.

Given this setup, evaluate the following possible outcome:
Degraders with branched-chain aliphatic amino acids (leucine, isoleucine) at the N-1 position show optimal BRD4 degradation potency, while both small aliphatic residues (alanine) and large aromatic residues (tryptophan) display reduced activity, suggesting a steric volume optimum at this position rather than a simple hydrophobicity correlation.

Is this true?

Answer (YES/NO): NO